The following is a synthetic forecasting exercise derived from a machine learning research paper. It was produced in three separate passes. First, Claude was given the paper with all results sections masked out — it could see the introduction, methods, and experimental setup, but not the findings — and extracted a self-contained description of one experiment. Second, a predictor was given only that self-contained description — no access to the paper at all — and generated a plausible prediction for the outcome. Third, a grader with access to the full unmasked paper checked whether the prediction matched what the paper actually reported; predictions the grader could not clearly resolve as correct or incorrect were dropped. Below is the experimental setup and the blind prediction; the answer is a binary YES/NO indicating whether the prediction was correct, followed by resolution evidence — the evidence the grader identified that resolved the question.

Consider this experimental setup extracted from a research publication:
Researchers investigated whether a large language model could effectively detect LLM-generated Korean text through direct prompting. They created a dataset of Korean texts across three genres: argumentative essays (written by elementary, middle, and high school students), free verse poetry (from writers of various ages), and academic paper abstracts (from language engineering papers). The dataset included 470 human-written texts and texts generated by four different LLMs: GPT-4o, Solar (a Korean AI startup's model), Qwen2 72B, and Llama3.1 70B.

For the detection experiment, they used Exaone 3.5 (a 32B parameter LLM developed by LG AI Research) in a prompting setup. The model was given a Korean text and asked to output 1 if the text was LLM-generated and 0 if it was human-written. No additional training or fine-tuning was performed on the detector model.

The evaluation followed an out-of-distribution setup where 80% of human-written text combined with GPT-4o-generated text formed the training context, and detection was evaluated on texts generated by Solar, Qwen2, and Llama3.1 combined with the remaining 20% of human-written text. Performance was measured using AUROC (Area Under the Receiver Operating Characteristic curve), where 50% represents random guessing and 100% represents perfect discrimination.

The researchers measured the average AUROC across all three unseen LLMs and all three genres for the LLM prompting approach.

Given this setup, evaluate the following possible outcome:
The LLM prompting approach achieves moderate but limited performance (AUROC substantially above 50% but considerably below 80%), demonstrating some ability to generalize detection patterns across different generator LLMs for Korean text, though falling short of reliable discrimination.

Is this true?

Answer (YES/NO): NO